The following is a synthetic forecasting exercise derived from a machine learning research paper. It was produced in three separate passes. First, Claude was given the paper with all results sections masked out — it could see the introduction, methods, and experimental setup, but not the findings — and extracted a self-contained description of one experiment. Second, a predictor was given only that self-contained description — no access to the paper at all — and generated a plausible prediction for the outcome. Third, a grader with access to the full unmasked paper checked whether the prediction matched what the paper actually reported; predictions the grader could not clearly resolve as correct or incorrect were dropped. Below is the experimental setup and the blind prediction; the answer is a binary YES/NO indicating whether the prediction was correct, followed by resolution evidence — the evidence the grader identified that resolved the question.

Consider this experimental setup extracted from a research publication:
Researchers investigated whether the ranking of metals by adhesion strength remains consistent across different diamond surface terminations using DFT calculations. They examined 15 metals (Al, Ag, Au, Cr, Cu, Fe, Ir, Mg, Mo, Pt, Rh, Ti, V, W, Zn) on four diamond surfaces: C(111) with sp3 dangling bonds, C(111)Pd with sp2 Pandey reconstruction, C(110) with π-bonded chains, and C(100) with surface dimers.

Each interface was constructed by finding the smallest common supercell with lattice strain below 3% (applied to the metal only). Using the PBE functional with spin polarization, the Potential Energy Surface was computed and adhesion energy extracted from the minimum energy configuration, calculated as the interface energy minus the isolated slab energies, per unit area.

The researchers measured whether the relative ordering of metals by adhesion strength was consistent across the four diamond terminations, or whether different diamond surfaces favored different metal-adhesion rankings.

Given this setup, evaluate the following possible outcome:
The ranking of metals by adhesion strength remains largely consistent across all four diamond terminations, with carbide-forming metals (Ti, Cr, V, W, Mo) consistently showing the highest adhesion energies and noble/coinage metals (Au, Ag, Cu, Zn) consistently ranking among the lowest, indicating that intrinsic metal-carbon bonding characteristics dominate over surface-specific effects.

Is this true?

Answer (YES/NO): NO